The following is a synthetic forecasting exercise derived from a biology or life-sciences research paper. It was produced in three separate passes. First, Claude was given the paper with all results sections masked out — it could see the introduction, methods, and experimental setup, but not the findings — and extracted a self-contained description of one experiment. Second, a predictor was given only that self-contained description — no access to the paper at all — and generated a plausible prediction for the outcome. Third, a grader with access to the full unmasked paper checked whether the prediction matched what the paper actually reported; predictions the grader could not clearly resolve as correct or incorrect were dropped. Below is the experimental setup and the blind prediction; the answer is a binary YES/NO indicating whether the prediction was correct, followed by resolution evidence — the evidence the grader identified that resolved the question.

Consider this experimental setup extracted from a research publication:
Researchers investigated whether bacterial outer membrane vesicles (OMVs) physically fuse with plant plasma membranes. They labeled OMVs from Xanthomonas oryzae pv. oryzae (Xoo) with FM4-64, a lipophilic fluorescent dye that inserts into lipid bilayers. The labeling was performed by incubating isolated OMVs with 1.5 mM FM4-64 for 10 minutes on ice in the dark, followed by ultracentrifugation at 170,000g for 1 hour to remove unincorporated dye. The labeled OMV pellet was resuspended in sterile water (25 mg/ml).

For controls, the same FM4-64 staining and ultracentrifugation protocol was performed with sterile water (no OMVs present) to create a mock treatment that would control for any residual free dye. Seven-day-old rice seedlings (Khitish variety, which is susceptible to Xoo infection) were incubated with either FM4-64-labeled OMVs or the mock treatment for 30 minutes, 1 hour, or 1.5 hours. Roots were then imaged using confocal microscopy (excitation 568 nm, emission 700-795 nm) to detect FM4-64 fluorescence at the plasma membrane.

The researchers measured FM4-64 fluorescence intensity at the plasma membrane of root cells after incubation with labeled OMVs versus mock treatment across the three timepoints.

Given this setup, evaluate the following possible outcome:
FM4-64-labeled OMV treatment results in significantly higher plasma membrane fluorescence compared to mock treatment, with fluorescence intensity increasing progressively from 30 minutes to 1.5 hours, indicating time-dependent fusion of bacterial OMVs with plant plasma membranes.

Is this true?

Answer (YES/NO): YES